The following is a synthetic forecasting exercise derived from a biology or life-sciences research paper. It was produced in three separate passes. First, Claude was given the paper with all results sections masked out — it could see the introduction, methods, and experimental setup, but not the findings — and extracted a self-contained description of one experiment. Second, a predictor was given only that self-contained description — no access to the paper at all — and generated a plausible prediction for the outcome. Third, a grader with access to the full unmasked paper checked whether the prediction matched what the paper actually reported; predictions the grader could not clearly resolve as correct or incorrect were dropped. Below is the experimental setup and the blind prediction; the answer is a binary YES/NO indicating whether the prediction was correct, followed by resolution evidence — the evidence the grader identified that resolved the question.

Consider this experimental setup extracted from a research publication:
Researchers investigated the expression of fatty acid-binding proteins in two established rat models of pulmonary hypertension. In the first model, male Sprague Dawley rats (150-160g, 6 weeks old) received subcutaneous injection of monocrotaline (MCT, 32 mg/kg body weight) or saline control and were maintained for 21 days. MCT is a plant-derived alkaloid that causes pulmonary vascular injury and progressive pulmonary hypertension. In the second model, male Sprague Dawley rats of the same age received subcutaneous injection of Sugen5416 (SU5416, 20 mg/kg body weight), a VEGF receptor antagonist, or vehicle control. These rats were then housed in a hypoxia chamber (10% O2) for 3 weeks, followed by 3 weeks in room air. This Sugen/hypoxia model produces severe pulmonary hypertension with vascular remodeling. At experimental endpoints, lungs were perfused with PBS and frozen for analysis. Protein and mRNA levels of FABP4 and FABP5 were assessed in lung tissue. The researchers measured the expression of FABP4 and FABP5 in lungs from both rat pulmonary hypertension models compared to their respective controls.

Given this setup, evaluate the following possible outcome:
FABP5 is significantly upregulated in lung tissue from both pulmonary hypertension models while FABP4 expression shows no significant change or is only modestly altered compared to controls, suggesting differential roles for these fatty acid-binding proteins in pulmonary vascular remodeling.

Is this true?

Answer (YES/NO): NO